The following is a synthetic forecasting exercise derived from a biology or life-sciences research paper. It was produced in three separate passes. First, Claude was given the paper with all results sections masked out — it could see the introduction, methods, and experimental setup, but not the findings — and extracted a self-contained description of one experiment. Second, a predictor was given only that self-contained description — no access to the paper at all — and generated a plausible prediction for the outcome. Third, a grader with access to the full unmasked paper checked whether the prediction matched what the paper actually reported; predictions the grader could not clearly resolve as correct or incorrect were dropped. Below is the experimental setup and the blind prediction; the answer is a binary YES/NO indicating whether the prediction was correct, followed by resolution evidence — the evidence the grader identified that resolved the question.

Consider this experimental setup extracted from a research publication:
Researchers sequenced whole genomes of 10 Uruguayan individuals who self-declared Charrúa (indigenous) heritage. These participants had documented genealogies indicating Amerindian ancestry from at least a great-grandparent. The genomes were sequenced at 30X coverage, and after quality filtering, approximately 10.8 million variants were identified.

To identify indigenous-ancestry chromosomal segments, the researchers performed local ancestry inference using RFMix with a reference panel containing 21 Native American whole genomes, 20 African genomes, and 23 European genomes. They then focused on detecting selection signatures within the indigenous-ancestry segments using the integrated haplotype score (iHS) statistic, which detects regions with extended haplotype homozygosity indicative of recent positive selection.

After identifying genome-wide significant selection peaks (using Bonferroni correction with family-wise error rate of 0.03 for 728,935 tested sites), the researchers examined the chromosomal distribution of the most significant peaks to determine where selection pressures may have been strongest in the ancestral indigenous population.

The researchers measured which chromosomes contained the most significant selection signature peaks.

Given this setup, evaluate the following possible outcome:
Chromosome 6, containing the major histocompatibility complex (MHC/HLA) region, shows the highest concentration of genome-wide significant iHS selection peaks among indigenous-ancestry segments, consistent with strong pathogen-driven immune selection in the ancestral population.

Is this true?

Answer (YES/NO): NO